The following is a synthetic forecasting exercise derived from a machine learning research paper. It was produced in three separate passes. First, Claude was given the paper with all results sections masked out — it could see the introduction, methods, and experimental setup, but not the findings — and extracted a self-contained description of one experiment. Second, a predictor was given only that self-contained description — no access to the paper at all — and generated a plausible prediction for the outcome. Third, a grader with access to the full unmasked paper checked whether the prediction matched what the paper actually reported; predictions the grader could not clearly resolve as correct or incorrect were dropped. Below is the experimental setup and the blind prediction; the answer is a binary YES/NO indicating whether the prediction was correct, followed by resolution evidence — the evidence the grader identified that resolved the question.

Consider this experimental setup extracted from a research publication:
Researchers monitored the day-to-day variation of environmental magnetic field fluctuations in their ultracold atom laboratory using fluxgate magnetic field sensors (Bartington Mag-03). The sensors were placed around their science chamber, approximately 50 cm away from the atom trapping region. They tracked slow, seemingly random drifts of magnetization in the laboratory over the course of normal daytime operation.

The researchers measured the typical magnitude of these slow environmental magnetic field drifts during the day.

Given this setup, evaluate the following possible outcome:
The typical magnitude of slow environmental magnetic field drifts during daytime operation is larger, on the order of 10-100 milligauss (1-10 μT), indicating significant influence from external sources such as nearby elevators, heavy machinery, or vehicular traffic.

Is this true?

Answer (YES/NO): NO